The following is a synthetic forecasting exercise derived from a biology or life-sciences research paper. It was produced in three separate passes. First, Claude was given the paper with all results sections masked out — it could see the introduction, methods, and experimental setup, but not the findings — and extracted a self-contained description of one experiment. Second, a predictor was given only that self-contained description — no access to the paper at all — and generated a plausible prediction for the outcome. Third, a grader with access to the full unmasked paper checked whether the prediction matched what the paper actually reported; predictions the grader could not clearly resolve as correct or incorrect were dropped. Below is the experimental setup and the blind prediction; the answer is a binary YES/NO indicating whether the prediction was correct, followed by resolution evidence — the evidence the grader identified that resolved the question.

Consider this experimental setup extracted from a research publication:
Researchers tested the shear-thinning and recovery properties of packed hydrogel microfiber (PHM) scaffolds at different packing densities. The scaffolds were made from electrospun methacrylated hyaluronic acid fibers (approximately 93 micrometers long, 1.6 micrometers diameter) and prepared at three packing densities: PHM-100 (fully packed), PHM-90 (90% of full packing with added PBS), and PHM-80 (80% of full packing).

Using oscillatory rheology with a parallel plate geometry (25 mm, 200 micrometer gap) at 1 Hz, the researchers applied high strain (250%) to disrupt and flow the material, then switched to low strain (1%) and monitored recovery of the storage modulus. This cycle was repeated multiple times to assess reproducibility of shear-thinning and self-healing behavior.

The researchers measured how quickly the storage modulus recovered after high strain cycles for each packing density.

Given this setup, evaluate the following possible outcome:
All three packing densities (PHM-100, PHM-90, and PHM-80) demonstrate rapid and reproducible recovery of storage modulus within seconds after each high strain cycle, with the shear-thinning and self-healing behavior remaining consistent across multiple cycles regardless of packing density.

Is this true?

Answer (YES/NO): NO